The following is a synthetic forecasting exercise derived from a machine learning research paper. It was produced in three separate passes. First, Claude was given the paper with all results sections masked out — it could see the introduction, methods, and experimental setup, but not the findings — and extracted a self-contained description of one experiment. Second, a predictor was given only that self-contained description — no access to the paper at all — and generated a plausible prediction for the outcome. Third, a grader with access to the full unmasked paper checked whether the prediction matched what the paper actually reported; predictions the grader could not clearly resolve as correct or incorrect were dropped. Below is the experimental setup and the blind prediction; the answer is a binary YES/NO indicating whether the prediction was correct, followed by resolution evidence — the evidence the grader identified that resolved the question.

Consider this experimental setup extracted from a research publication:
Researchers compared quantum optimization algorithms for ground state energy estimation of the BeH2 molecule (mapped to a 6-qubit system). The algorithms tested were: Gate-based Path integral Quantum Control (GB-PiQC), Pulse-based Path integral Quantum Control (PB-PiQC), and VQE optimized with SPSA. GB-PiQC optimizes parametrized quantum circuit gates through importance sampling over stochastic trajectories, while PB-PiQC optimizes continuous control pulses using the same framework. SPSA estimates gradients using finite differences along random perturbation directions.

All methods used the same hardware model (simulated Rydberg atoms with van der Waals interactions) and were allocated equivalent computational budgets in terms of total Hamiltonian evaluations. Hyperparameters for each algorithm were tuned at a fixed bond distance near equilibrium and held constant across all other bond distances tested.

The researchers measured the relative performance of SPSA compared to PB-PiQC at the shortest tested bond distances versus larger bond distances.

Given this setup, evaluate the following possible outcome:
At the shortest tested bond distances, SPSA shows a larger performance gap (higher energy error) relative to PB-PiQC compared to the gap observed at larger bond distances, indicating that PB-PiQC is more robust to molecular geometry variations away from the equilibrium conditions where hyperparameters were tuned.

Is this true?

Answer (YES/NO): NO